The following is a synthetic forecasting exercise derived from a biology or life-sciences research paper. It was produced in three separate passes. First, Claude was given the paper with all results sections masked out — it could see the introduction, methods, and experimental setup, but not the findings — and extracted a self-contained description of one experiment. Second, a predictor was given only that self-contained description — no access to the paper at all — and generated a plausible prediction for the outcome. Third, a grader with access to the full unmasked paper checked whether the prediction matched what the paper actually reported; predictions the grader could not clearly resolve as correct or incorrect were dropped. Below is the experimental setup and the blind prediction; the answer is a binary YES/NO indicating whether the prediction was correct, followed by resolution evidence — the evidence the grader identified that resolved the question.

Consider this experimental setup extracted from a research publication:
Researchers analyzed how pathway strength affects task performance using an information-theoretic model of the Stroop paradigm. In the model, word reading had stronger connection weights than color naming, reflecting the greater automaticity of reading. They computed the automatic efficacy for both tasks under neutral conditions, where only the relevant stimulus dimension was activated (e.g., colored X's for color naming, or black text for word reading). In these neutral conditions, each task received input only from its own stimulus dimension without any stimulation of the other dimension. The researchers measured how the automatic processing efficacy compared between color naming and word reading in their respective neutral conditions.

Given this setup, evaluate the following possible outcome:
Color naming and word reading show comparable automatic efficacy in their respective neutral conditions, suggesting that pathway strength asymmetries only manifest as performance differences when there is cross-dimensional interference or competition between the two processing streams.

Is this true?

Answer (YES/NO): NO